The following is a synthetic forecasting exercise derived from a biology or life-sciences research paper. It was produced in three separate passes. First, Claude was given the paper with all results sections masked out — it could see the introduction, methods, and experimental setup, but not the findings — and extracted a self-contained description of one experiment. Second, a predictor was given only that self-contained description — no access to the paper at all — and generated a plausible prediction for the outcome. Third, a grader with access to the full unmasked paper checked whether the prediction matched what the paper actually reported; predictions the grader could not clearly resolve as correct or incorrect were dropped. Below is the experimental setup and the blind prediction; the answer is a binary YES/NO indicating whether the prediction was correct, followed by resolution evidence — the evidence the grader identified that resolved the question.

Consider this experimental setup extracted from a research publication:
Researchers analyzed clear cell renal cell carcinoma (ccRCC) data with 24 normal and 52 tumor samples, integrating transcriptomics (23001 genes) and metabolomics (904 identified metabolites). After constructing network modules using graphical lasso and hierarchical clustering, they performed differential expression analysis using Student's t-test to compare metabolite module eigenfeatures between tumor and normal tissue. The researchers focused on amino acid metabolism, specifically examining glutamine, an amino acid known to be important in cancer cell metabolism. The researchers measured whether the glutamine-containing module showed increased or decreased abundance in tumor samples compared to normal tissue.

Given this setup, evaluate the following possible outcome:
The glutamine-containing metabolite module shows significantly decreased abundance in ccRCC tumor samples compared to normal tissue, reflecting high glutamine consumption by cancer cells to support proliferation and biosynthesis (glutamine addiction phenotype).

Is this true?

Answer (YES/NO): NO